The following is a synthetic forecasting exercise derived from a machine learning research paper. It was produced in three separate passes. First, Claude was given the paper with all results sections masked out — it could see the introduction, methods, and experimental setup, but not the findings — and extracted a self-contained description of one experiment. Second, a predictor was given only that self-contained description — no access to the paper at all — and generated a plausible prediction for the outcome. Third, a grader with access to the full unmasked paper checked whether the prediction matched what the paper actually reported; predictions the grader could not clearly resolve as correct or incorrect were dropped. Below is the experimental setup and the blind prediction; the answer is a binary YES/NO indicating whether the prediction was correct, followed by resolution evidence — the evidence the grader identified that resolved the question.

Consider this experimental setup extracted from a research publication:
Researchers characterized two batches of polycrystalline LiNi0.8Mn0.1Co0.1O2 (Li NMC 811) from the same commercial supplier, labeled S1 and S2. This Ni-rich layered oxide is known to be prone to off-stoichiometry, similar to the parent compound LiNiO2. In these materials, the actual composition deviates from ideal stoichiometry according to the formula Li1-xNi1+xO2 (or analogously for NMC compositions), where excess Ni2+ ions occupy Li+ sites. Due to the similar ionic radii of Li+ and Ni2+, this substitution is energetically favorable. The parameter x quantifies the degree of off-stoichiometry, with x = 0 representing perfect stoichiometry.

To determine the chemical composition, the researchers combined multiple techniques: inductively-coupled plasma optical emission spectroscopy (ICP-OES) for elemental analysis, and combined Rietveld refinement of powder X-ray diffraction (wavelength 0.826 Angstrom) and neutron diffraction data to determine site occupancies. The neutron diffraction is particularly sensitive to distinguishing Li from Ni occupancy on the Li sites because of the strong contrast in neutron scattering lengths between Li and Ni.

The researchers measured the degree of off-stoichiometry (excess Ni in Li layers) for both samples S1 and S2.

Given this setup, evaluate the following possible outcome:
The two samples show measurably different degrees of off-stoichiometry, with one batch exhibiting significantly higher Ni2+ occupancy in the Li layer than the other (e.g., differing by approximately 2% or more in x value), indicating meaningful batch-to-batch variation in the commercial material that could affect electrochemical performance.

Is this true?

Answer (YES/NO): YES